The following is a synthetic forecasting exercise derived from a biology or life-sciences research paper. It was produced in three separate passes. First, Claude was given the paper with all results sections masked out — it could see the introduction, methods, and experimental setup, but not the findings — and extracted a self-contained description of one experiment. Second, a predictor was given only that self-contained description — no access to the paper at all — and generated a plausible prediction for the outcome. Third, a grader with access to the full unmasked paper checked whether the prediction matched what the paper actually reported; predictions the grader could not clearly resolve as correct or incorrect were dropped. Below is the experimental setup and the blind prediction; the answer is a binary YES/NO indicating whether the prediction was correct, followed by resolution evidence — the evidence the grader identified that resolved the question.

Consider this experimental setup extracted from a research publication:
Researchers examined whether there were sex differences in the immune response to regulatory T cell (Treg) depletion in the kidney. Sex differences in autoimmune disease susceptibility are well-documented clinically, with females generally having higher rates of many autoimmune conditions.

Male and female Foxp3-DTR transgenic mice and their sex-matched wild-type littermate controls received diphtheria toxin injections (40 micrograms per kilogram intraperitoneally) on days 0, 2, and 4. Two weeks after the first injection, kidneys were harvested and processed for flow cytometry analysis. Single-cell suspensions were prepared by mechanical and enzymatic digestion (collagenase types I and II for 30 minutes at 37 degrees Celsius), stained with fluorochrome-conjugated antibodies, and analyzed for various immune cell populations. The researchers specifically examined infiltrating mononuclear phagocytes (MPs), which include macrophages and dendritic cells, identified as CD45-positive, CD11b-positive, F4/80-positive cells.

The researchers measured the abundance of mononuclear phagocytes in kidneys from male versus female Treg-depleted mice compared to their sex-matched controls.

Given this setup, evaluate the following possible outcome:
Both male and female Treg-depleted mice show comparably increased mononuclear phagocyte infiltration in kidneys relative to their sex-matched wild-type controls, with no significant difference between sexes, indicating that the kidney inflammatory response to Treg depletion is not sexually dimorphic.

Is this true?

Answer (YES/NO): NO